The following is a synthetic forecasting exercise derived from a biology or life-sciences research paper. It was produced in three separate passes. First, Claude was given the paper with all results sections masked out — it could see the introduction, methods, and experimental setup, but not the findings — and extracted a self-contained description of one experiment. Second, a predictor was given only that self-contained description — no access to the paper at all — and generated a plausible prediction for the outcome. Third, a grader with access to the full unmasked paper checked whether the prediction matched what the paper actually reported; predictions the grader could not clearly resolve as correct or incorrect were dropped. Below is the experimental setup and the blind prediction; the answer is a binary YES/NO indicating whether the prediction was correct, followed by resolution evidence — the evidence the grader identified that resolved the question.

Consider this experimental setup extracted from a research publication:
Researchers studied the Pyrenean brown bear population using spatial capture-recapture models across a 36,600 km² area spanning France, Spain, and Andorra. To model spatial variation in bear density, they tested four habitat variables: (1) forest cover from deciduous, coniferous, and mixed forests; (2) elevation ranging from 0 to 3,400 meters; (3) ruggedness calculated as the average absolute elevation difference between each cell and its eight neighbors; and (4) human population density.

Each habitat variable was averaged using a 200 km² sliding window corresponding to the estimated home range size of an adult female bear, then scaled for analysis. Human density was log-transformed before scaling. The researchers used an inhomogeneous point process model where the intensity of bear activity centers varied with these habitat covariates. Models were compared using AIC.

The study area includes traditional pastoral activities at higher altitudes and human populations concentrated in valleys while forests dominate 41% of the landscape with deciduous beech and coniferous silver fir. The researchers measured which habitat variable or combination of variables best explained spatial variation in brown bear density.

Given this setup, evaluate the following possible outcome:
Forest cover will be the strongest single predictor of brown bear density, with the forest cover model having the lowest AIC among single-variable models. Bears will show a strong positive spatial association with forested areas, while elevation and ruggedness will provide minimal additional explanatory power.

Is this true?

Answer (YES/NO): NO